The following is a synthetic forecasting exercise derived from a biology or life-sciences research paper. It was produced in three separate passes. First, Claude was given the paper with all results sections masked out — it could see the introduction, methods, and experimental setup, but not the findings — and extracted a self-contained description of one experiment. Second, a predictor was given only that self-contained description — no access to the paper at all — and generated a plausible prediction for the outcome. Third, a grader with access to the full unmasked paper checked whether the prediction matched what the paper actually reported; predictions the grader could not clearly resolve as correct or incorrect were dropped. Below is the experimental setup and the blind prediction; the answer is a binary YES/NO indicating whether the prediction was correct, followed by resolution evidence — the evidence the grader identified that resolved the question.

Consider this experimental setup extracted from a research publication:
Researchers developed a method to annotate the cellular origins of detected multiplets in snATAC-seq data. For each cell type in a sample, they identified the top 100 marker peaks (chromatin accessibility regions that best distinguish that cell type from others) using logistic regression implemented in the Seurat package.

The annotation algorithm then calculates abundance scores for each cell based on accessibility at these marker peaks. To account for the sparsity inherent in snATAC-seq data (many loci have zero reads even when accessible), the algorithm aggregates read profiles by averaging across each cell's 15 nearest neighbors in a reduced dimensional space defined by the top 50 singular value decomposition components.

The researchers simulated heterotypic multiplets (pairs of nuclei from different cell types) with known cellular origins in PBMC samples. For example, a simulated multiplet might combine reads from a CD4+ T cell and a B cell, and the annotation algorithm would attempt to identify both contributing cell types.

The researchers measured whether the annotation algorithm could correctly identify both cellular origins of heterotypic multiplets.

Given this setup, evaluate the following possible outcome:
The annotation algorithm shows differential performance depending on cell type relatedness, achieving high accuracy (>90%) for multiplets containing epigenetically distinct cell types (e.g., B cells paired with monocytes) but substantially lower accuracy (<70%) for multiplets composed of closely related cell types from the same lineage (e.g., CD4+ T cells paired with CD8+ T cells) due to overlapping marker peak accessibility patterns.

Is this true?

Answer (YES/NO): NO